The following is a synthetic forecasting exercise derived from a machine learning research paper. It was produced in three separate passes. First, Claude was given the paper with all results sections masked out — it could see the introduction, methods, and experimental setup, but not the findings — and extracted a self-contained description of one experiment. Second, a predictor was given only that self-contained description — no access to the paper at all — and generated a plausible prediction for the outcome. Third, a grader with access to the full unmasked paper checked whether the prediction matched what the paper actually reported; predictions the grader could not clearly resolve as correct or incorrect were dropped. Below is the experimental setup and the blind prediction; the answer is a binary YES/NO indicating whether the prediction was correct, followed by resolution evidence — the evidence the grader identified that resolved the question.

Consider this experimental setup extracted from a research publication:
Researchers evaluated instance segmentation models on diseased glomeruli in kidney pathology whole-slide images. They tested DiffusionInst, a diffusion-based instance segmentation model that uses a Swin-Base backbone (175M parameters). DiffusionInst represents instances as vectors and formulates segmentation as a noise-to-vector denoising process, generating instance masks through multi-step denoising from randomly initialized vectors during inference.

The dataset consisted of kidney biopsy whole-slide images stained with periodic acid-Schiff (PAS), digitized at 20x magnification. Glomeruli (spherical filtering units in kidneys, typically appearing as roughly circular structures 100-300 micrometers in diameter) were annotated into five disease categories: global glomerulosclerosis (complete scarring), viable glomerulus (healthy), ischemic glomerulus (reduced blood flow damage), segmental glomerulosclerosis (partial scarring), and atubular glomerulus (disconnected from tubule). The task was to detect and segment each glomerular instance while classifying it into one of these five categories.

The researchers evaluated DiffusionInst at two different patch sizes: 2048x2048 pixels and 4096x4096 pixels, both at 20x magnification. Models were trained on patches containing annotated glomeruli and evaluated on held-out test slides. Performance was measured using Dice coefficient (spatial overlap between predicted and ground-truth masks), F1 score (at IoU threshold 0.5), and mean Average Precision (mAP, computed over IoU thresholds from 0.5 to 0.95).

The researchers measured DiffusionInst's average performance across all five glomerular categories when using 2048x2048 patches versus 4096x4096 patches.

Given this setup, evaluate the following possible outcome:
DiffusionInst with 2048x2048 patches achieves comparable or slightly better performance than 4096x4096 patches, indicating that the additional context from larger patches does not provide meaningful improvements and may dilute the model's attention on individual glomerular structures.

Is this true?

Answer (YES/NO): NO